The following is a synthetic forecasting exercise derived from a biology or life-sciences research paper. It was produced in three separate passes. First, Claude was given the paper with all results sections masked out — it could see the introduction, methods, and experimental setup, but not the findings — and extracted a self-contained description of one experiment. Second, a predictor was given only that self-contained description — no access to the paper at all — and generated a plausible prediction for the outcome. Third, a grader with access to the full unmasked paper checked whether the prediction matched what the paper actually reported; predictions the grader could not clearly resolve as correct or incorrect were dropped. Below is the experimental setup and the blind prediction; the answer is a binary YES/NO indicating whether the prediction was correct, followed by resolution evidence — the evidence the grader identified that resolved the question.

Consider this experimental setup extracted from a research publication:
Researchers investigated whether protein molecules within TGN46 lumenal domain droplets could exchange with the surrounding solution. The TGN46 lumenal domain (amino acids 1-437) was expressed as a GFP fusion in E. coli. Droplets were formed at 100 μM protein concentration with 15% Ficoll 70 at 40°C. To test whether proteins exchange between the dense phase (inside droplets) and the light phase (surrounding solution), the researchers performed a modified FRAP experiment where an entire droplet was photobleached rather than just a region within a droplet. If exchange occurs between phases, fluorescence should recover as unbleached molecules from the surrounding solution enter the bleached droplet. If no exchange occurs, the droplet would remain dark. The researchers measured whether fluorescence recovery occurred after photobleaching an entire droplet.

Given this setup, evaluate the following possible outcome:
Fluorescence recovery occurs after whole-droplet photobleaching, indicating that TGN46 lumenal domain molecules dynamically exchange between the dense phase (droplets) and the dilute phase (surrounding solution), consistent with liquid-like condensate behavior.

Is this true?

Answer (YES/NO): YES